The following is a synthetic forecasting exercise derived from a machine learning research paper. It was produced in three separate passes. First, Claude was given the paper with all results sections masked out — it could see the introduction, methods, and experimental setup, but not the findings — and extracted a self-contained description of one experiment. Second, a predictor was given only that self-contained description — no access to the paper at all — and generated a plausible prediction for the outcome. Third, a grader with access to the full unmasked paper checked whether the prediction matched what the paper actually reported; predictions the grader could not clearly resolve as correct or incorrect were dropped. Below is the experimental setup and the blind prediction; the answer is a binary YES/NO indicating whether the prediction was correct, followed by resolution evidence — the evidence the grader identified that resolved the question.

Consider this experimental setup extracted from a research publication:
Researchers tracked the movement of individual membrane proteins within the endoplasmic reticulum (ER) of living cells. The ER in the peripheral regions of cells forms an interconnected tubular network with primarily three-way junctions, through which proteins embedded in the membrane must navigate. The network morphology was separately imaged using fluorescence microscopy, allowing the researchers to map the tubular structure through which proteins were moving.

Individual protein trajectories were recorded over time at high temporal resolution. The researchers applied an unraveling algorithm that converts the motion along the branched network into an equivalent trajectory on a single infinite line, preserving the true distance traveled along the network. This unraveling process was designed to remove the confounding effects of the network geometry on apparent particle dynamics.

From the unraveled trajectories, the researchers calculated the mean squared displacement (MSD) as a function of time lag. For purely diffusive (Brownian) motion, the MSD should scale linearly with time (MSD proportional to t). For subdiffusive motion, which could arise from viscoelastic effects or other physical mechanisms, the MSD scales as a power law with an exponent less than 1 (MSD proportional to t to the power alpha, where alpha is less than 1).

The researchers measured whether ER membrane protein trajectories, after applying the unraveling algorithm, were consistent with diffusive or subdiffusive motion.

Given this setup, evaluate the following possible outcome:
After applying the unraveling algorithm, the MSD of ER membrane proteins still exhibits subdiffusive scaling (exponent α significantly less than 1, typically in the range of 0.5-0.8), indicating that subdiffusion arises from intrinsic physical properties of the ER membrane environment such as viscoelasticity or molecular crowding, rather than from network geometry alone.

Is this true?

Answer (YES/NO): NO